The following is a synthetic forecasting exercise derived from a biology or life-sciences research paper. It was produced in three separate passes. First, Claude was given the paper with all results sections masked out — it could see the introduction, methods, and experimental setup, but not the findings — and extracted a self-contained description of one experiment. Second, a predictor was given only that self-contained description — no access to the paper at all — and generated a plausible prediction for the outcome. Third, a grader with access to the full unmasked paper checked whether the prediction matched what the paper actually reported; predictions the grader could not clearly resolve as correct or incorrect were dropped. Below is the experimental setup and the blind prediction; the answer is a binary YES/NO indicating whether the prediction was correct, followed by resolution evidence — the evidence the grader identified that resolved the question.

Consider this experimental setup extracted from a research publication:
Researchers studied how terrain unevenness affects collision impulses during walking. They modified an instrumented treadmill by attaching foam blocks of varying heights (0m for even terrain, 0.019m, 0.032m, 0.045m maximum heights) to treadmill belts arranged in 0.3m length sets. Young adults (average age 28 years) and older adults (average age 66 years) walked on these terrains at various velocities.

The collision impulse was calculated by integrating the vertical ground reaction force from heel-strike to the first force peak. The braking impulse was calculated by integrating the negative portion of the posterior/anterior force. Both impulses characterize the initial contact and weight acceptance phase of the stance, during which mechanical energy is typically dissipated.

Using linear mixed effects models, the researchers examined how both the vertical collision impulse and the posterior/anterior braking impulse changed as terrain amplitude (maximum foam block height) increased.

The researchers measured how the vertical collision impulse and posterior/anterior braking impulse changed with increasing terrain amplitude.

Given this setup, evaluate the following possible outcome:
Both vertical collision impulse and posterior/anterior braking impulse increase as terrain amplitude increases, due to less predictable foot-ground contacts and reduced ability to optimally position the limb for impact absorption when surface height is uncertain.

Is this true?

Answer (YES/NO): YES